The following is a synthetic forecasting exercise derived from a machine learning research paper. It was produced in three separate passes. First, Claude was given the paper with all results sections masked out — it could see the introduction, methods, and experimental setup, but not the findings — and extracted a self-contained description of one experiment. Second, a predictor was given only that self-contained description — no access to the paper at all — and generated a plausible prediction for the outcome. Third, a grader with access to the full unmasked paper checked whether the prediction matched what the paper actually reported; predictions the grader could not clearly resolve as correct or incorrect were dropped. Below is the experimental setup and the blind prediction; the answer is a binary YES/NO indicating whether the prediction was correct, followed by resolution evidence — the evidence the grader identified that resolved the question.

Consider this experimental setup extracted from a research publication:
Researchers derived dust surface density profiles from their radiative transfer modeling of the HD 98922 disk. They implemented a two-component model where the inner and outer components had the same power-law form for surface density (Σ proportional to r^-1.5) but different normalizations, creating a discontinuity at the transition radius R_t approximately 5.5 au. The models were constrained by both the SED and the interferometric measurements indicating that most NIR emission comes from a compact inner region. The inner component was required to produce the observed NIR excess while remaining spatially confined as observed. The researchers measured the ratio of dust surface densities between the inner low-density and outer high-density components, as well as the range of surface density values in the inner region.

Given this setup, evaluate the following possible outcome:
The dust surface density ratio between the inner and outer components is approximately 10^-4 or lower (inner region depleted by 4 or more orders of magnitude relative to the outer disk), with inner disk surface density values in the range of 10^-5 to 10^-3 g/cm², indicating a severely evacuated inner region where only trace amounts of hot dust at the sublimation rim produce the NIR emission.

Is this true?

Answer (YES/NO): NO